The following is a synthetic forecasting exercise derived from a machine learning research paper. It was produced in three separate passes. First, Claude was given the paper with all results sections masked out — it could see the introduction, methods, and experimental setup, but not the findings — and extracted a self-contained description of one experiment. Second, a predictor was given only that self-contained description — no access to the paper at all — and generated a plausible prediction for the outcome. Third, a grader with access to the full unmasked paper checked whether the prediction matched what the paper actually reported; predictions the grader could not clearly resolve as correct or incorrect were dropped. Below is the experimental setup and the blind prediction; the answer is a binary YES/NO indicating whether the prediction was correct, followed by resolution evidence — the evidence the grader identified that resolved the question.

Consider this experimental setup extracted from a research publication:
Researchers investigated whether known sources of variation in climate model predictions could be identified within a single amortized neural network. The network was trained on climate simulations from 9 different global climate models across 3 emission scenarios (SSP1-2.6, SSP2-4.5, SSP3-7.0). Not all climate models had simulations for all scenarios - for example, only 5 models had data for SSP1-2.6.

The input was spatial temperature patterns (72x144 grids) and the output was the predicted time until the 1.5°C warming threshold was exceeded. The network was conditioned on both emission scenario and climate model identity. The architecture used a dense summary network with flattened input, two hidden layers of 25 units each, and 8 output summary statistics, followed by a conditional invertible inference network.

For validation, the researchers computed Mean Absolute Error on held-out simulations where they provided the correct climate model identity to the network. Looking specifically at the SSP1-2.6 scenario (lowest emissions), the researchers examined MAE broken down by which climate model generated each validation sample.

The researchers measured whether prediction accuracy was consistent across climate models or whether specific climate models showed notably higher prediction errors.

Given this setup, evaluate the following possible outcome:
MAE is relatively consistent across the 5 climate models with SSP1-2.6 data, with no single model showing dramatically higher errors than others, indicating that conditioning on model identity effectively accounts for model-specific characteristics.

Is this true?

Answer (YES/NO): NO